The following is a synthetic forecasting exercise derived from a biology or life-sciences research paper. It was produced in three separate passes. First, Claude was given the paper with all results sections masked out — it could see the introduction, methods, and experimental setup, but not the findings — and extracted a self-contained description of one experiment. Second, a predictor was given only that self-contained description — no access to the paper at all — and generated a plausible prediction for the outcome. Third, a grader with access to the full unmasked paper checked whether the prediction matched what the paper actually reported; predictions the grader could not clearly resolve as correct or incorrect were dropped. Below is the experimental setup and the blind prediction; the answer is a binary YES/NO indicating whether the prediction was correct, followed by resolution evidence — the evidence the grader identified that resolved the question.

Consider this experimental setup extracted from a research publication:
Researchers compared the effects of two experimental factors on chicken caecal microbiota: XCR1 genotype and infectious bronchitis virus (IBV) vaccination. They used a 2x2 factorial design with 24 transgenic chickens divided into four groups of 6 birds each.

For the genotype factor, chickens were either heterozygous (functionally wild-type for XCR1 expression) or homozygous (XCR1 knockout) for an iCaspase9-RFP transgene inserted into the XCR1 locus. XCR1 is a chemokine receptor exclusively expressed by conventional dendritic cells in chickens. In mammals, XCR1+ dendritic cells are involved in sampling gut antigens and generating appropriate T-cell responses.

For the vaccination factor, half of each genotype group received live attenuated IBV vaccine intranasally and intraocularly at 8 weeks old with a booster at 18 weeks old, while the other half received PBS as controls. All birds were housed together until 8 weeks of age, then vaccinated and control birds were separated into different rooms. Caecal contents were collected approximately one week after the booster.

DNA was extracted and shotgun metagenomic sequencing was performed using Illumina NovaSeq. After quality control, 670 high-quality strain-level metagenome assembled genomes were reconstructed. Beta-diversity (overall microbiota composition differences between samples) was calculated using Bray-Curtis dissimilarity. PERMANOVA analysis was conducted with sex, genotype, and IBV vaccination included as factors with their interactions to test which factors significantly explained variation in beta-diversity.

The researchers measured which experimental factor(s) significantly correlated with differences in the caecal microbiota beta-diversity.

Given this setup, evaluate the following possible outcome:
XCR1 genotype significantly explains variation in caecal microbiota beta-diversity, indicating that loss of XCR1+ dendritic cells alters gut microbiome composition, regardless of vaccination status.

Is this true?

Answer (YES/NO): YES